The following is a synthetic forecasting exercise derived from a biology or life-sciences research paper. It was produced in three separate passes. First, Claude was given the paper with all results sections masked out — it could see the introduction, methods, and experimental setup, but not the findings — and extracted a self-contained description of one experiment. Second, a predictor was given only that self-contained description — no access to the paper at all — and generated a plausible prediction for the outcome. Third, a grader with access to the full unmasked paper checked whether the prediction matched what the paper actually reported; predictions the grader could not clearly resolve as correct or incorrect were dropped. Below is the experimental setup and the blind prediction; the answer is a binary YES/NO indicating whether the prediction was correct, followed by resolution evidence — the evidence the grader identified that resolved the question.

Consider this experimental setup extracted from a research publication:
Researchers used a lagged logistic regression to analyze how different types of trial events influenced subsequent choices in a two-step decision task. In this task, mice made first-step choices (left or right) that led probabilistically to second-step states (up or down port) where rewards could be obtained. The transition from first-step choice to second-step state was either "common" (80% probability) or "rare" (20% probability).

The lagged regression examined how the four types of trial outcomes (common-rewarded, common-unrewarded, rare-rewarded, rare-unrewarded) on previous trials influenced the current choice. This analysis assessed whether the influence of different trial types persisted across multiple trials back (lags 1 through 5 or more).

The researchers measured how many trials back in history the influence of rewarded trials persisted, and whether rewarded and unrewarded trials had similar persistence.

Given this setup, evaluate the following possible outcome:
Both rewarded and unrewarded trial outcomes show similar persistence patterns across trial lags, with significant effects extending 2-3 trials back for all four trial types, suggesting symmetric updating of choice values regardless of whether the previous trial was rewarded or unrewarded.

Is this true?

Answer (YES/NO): NO